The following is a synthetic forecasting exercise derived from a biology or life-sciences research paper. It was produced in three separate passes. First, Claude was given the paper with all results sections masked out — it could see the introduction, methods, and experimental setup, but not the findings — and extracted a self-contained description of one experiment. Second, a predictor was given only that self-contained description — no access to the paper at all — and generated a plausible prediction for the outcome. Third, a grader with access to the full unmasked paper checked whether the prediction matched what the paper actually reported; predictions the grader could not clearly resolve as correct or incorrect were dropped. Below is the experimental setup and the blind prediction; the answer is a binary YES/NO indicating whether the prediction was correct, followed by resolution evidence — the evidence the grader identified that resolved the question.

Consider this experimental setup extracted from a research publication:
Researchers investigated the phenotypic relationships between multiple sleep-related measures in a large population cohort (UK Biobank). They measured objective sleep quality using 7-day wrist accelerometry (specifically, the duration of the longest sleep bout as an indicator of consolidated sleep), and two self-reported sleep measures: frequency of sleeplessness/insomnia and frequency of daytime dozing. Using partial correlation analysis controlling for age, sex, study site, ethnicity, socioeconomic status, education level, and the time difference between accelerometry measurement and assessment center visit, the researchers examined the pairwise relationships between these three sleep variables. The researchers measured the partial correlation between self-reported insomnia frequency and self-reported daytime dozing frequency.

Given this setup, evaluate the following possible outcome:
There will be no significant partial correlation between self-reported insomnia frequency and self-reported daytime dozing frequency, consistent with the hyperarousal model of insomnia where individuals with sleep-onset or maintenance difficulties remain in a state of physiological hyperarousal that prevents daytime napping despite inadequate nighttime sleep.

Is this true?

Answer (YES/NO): NO